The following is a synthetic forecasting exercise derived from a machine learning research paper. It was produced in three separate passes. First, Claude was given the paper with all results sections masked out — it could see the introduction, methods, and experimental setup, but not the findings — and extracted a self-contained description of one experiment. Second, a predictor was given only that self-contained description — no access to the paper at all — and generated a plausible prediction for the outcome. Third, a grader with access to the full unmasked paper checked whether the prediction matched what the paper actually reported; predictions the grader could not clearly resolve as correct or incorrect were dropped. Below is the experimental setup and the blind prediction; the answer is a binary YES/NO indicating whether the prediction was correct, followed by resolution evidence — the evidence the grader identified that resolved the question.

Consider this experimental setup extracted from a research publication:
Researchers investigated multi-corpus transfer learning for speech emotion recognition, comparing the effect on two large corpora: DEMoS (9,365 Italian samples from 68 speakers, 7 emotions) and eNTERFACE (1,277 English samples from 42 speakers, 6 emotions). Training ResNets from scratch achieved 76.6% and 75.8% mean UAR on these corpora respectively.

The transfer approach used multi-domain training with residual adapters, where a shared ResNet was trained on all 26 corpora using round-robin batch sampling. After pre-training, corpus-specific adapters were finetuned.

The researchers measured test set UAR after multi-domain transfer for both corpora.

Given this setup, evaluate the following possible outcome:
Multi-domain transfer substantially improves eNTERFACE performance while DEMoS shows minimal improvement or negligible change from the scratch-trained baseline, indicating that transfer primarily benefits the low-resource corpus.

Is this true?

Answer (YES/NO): NO